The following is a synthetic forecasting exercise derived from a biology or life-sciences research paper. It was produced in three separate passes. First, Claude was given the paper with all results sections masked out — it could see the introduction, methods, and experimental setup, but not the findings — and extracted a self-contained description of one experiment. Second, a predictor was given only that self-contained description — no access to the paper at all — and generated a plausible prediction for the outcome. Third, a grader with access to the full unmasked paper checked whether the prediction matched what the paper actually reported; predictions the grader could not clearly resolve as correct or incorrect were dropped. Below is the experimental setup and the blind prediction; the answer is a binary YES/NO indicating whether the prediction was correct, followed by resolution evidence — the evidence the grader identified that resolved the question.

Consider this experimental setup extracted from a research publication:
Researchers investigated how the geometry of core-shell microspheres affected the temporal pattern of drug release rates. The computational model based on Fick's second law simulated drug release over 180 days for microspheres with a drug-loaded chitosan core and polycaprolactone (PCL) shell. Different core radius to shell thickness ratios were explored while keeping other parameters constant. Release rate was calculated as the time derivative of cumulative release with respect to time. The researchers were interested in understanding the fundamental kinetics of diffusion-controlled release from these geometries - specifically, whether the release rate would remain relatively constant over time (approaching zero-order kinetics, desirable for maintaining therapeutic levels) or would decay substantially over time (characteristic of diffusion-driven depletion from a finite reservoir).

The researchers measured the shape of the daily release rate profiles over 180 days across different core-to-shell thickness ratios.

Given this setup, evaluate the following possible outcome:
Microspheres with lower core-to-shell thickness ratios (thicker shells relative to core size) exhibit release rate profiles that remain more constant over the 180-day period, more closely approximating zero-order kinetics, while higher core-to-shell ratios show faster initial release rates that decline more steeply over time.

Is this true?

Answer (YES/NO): NO